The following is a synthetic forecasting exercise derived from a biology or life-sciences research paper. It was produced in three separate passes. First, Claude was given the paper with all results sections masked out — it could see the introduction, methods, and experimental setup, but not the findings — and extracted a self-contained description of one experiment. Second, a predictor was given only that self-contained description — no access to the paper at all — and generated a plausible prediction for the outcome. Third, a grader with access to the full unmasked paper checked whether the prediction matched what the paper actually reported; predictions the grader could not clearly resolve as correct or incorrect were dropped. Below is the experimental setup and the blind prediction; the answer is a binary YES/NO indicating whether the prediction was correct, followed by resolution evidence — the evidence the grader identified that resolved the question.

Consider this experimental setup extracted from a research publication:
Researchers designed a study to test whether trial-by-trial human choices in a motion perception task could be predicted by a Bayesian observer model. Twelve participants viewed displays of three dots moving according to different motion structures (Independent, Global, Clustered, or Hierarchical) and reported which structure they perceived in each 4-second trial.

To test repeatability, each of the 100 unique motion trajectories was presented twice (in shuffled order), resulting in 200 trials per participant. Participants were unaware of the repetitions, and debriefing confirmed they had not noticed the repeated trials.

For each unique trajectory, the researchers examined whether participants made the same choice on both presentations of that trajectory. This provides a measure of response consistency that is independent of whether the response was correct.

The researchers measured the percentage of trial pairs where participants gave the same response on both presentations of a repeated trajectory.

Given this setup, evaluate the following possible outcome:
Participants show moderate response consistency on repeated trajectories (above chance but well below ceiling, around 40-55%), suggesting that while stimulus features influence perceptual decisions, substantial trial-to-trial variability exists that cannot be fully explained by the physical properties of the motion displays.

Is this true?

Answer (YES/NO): NO